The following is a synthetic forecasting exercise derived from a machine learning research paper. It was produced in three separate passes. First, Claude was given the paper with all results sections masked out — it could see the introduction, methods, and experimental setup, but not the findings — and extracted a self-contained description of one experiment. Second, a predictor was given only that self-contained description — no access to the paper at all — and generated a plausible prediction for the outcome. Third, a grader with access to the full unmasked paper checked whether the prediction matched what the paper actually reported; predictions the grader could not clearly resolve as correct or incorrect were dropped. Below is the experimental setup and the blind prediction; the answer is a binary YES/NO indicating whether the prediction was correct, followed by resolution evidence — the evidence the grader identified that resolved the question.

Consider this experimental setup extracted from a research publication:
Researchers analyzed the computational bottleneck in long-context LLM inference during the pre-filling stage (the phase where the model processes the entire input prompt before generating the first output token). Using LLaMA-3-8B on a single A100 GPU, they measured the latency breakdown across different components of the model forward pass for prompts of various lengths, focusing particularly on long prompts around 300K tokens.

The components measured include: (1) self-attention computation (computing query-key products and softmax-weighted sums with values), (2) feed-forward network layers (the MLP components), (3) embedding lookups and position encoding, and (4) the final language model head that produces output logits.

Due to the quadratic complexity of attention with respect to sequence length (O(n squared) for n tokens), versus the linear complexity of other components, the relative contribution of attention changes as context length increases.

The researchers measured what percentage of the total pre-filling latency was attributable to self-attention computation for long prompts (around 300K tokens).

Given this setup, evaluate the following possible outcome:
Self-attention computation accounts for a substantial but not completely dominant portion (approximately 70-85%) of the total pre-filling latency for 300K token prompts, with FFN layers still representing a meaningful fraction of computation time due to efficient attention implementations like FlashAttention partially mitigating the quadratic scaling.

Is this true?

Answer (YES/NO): NO